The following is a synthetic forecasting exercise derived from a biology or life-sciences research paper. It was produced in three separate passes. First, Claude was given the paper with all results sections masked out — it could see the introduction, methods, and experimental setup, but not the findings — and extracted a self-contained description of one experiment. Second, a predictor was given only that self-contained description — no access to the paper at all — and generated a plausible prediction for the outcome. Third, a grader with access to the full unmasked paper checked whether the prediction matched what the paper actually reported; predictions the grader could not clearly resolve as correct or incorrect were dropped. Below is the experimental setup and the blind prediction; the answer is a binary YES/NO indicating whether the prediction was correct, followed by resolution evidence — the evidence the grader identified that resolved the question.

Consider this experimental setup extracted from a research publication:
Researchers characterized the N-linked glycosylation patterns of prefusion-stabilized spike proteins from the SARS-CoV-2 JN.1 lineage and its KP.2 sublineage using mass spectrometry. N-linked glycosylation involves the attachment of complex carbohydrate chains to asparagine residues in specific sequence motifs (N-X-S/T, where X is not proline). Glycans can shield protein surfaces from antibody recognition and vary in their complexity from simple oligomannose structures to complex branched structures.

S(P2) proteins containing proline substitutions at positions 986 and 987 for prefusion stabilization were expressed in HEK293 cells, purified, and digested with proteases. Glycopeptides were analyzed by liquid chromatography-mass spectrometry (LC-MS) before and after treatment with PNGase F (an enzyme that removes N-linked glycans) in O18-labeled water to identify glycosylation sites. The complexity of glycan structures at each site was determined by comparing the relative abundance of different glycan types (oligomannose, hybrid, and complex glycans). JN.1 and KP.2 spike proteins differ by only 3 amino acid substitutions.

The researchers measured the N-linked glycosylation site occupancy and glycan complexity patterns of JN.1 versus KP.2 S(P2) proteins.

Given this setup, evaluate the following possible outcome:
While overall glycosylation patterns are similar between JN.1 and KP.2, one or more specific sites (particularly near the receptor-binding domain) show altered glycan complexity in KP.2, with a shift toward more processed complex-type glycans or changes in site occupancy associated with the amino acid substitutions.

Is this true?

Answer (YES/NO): NO